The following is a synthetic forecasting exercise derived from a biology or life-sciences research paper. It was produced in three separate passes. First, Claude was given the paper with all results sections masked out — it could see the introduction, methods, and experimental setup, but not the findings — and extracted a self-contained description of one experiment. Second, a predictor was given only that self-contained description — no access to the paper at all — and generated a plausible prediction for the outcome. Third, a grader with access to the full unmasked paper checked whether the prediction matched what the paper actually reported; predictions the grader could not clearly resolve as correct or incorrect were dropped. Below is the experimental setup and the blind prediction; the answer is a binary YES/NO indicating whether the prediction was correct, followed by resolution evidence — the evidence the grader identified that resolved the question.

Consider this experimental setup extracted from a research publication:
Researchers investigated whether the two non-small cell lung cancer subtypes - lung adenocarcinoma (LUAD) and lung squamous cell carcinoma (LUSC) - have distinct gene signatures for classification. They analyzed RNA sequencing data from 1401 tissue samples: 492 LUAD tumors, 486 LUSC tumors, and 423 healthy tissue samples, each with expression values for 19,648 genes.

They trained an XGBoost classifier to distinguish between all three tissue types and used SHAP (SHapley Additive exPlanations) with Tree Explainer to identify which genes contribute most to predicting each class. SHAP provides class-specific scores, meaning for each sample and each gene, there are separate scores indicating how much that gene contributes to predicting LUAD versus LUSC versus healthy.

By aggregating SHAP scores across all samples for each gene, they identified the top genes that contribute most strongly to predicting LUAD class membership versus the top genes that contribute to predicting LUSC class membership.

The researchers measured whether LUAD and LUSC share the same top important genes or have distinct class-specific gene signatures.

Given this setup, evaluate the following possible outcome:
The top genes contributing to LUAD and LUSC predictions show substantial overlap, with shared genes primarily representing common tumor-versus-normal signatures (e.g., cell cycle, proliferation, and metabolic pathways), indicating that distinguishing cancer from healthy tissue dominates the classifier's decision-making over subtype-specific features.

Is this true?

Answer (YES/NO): NO